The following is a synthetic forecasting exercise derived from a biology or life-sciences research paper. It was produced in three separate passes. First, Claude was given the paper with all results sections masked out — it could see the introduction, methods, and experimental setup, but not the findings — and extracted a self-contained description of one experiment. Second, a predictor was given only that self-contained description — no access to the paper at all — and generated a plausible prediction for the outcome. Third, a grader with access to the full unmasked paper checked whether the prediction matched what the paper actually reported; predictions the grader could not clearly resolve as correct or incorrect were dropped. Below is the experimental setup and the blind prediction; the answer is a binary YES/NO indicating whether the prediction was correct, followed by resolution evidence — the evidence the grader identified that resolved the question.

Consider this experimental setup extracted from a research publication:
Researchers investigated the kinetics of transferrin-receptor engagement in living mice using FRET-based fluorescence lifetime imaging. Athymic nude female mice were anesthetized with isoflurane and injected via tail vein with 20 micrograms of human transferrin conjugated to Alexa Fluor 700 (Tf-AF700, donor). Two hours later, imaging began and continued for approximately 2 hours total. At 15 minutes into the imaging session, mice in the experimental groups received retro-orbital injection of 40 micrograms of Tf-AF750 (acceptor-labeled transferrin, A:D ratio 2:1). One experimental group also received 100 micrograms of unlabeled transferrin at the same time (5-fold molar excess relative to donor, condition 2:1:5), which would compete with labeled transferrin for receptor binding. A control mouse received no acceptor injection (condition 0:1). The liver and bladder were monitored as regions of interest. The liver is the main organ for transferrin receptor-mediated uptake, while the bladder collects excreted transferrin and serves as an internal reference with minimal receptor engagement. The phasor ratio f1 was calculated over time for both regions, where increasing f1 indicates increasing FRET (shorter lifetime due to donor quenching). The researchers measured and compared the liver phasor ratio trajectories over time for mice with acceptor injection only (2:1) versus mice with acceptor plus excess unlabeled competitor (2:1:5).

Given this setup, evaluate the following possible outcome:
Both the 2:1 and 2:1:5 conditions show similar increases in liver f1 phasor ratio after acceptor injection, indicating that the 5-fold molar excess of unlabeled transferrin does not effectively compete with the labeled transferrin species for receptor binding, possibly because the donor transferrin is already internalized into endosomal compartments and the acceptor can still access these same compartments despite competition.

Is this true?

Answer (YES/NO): NO